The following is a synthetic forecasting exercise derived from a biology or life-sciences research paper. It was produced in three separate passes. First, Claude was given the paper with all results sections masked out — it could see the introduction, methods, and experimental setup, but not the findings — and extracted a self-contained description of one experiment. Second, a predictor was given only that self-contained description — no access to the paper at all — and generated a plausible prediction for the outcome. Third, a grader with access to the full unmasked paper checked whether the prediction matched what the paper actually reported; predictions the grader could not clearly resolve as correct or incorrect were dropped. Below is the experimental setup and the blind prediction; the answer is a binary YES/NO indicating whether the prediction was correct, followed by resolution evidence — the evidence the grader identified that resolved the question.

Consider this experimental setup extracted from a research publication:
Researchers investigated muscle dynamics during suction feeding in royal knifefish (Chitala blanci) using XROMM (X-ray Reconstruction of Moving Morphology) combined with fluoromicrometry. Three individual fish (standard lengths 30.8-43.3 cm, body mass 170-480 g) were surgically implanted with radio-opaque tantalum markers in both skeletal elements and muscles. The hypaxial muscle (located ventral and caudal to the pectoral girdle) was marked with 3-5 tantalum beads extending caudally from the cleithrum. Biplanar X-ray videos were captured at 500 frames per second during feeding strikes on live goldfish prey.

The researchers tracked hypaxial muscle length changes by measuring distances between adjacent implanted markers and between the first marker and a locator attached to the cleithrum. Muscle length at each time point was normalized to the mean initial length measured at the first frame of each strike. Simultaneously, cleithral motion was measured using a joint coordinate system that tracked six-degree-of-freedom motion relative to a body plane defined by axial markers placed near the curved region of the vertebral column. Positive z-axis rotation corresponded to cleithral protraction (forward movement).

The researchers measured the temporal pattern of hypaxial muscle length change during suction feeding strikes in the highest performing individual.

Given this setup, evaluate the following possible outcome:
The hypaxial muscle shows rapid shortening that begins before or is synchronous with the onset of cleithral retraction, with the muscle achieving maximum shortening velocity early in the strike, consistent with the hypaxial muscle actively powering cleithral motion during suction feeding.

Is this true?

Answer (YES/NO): NO